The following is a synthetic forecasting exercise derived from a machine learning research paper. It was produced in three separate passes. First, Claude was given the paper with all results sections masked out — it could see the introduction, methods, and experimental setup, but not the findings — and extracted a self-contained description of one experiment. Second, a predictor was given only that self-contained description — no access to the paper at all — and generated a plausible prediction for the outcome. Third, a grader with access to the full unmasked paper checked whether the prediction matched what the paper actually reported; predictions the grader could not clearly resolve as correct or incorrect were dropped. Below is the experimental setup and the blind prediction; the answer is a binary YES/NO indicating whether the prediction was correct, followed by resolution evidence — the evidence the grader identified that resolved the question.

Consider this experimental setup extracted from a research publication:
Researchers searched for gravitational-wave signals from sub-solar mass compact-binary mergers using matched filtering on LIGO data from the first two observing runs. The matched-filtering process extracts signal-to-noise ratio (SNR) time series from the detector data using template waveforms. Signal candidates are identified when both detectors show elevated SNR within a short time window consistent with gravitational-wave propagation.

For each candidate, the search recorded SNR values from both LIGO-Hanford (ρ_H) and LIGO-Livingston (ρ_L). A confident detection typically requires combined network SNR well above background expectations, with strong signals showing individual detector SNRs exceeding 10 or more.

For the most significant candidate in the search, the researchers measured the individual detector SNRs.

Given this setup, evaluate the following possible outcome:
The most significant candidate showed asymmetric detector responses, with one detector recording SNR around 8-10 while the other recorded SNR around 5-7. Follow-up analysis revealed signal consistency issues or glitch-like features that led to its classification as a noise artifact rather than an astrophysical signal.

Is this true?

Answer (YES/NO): NO